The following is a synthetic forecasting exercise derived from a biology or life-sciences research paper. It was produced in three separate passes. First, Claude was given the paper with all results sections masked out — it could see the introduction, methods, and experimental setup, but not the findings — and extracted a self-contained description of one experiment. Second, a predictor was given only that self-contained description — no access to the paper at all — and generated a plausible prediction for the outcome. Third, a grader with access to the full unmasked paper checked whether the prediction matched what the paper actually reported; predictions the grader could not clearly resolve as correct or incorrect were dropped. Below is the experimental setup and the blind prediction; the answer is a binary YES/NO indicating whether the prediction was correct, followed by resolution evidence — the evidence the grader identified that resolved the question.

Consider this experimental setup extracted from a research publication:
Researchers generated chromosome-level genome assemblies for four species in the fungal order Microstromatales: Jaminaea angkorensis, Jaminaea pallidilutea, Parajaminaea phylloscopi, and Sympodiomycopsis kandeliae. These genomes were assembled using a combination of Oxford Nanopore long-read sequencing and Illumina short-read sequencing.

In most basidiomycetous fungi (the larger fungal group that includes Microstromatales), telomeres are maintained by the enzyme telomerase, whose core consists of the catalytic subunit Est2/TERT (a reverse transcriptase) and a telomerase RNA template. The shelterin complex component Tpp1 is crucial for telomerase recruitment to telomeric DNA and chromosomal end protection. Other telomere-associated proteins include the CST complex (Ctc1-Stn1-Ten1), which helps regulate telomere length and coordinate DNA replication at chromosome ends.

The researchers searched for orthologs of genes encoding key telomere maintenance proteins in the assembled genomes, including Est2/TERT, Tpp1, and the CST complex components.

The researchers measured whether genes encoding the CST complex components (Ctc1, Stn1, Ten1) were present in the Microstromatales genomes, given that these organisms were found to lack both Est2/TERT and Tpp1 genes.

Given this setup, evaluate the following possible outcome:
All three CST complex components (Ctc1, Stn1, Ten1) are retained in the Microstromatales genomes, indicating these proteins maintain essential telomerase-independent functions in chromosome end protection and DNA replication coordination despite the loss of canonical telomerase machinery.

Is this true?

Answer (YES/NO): NO